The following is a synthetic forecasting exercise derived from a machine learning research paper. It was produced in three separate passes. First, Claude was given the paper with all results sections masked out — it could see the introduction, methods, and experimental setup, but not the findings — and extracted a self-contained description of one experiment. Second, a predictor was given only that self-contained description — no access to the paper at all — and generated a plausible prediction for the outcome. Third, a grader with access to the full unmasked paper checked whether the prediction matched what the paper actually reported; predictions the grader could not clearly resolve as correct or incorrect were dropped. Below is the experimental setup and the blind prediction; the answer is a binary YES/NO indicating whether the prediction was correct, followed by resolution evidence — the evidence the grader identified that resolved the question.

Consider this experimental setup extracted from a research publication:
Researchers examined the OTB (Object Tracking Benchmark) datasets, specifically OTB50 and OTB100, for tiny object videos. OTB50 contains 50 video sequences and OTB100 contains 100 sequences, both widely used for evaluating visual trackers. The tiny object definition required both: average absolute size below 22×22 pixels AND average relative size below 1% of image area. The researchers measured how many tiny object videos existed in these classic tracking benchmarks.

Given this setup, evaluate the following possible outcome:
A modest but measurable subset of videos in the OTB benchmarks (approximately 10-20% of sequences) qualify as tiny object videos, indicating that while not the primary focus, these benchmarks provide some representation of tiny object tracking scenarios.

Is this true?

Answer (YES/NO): NO